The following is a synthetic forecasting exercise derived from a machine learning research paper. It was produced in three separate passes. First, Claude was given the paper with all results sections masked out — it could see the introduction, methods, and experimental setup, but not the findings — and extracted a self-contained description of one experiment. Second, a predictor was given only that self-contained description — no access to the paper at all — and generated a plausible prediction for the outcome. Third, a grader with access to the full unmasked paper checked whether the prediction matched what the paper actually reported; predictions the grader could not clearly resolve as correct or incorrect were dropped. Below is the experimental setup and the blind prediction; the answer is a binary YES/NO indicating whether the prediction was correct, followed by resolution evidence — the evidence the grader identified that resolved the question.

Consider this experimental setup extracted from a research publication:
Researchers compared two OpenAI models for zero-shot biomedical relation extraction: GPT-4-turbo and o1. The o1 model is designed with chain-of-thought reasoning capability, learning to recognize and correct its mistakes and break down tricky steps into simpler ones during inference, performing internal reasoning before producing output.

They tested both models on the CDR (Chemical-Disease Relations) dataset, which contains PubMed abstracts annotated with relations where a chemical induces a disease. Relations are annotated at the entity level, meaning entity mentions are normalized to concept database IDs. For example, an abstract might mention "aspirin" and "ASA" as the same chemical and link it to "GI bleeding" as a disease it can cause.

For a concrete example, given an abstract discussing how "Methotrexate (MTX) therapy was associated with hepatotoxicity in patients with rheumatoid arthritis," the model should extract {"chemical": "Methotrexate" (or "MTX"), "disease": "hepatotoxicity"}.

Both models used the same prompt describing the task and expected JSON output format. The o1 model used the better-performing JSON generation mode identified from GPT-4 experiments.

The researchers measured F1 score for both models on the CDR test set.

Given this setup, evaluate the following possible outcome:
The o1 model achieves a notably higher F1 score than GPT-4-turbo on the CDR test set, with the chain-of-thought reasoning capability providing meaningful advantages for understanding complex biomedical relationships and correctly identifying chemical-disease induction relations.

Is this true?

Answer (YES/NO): NO